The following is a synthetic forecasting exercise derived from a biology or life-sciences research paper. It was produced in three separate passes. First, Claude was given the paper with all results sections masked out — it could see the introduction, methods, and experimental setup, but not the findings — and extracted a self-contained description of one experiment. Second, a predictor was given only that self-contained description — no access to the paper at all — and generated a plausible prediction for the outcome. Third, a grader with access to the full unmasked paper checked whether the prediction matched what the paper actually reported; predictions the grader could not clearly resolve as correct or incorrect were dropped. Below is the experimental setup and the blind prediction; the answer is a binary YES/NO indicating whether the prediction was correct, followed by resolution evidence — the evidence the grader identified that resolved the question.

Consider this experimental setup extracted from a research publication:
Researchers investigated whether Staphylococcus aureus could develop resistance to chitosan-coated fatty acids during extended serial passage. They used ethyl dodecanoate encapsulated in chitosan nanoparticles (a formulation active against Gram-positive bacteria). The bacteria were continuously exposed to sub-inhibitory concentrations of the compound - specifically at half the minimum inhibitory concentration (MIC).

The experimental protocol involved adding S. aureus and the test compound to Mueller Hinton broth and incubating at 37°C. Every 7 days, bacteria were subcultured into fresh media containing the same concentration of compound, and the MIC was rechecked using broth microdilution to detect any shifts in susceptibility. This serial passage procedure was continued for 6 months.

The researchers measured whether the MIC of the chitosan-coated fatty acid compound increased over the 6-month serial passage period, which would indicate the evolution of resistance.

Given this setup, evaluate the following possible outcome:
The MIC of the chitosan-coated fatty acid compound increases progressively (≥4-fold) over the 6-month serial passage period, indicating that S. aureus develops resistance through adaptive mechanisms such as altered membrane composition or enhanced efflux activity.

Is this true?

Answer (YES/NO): NO